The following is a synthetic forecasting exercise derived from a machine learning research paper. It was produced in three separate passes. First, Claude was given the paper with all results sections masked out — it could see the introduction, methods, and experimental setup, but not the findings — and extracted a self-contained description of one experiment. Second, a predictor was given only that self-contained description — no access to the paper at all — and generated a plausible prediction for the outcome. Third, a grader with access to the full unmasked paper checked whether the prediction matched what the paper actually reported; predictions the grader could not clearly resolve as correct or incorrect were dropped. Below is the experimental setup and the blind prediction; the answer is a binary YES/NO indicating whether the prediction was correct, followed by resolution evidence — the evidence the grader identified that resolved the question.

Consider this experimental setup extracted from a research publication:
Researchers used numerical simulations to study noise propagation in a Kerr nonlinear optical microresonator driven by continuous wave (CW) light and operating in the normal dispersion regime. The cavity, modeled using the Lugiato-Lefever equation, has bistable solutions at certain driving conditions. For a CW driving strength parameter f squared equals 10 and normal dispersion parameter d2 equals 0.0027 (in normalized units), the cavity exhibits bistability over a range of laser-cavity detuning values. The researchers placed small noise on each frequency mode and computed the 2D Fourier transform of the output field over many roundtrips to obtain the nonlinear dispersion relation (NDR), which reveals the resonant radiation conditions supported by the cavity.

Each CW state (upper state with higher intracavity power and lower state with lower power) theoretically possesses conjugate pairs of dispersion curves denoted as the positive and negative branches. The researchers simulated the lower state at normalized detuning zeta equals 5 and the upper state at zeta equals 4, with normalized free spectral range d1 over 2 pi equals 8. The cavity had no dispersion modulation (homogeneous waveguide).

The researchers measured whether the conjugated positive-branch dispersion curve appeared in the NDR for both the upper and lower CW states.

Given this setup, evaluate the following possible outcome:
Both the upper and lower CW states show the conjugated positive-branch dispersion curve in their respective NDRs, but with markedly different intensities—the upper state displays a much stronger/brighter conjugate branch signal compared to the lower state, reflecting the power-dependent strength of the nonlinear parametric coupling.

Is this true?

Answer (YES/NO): NO